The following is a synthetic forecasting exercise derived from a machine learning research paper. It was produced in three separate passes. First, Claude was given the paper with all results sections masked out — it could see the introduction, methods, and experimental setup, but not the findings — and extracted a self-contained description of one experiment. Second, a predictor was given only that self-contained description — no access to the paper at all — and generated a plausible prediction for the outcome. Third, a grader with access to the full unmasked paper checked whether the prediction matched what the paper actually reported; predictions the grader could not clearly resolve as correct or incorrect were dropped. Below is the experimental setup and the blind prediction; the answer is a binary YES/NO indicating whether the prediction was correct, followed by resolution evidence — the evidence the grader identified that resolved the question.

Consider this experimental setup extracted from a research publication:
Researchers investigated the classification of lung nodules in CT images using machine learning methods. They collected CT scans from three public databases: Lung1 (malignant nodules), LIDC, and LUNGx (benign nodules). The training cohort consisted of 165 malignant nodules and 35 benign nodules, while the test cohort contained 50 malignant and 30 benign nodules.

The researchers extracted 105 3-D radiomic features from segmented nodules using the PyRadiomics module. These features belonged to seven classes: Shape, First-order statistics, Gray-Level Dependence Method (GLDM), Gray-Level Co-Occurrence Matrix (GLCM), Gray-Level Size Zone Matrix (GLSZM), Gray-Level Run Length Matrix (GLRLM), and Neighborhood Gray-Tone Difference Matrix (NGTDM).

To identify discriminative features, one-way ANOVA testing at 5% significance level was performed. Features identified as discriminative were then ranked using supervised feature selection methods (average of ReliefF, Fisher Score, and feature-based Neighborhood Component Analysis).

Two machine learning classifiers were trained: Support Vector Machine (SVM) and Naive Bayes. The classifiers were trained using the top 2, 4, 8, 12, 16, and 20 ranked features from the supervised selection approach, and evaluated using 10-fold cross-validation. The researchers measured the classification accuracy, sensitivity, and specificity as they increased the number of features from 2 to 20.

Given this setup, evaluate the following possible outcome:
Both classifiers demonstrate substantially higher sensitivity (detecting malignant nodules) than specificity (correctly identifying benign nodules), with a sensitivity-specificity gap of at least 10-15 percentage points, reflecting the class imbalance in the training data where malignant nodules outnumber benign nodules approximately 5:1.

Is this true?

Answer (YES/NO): NO